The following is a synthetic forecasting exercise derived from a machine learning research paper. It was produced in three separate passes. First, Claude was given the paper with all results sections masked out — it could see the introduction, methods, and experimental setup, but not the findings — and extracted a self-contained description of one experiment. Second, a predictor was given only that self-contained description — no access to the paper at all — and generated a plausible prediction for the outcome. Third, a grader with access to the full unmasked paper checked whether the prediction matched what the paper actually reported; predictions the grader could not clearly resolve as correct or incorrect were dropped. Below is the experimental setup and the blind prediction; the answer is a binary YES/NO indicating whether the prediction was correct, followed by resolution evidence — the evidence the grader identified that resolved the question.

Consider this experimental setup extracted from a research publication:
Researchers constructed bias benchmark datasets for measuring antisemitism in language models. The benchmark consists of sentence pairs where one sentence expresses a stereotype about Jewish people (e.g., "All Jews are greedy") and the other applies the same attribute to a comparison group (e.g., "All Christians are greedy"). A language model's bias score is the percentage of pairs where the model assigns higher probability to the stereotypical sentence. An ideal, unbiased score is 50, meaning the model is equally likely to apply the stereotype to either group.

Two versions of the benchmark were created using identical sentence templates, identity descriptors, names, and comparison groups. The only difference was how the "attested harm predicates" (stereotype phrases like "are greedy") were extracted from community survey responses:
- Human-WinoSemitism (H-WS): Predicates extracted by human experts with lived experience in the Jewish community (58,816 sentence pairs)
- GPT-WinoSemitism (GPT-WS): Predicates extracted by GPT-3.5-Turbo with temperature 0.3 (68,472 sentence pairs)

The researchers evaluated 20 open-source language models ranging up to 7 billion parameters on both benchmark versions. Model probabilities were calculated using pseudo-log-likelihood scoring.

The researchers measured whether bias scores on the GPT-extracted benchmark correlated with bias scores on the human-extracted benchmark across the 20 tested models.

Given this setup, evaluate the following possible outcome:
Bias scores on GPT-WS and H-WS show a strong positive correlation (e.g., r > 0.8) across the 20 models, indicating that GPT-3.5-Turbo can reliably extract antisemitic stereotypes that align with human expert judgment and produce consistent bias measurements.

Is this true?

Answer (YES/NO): NO